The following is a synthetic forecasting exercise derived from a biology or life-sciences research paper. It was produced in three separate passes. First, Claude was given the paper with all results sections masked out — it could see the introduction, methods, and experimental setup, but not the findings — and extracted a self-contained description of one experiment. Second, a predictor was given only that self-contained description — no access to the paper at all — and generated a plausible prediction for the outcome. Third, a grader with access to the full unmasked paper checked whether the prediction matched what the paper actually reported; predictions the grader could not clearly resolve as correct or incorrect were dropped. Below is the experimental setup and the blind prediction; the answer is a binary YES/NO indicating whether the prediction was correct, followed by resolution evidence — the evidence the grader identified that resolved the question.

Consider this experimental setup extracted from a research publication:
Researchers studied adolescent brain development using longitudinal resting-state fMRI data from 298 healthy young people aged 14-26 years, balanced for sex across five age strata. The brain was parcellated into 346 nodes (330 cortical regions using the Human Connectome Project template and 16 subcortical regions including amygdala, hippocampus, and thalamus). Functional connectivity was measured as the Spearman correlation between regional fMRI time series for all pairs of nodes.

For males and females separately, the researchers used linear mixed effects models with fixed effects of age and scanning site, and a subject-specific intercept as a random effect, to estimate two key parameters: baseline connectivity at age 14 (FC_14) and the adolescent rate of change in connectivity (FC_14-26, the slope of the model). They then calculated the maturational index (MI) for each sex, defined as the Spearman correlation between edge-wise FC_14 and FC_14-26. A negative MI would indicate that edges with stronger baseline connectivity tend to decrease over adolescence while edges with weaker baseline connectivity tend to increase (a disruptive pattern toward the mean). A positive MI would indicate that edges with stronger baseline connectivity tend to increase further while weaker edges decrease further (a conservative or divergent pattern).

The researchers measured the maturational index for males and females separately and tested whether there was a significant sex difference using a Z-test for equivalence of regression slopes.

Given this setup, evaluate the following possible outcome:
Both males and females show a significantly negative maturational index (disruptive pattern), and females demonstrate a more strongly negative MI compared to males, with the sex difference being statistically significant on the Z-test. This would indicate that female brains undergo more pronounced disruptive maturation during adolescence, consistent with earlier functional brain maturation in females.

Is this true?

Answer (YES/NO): NO